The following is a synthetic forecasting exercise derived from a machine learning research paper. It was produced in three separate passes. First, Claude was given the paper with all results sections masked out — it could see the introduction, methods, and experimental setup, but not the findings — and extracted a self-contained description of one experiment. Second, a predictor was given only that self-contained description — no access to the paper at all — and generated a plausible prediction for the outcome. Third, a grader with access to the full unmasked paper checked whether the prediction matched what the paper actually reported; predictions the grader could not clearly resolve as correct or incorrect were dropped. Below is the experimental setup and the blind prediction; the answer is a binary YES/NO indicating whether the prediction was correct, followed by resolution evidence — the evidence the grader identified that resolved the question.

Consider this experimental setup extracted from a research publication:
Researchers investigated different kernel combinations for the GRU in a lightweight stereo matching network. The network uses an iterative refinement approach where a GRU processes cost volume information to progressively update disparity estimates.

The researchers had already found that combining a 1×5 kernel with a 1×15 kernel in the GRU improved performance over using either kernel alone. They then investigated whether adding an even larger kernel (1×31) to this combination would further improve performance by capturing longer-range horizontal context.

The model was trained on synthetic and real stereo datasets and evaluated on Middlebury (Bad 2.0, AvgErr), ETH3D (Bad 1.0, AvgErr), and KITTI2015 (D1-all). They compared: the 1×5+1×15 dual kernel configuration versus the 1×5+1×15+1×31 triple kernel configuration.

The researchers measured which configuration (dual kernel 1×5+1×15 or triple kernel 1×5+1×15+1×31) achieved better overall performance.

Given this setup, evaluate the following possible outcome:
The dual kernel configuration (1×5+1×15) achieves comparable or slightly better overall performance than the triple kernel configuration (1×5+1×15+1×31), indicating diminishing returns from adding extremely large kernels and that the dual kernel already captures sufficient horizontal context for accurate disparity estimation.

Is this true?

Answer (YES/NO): YES